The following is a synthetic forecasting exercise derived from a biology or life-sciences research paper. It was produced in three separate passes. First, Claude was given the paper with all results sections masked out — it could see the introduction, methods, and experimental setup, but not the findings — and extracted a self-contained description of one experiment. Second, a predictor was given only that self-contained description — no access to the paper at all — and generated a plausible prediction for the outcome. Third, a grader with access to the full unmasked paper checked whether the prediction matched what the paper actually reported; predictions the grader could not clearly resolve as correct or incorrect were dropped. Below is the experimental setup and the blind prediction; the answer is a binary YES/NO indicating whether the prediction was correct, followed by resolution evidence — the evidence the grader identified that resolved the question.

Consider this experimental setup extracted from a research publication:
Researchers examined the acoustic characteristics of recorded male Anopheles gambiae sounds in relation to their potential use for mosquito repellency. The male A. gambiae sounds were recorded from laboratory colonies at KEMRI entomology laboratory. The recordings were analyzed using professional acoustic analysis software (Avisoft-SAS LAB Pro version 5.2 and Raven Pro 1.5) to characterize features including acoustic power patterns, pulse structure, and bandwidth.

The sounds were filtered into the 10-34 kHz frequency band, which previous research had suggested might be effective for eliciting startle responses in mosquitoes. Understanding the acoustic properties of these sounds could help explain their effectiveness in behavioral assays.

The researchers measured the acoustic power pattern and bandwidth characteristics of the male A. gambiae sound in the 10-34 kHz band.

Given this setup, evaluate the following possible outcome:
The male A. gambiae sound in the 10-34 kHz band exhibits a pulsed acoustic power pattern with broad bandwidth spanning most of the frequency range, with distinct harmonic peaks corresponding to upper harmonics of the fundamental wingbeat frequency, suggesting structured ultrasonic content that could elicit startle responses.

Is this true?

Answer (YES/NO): NO